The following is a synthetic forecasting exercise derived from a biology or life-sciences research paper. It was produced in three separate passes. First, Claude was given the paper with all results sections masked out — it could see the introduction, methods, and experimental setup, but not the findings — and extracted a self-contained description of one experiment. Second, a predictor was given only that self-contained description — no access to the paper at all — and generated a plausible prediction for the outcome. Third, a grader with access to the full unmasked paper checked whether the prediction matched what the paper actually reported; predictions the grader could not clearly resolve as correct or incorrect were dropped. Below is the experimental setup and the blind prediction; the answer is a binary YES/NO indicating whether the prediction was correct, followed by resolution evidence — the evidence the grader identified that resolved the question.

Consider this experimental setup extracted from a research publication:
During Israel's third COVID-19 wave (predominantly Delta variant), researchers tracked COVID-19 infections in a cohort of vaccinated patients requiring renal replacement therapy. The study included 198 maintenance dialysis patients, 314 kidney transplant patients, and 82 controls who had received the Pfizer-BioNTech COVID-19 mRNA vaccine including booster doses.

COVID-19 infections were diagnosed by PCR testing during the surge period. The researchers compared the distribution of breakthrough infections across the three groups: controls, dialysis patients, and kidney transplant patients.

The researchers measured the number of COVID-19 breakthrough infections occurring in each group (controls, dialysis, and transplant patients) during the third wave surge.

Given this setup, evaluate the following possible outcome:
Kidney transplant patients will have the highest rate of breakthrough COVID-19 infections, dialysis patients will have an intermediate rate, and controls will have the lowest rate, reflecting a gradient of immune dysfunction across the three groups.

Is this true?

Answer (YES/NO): NO